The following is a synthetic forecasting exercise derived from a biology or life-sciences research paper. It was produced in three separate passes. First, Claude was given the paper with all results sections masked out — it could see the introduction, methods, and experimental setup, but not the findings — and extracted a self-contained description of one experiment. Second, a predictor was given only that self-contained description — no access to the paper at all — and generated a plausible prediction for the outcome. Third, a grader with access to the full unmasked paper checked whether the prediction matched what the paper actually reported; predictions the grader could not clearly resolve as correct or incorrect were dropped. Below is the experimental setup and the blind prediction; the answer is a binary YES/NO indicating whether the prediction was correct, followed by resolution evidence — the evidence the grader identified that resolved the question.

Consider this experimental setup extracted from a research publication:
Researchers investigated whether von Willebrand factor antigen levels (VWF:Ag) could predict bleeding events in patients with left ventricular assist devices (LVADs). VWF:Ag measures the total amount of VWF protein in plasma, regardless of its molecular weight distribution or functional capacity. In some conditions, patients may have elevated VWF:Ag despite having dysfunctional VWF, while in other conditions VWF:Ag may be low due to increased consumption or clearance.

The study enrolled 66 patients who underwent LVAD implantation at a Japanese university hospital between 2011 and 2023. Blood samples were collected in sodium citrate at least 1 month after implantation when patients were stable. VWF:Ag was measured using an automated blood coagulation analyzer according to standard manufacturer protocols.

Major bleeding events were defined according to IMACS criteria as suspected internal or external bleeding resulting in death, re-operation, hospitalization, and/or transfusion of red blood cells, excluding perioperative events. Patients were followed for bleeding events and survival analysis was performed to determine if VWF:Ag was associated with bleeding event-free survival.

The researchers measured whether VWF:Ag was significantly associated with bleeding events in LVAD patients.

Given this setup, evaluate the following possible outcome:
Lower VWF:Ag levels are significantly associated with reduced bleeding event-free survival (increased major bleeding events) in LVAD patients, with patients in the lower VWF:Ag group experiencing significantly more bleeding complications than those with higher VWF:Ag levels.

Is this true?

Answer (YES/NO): NO